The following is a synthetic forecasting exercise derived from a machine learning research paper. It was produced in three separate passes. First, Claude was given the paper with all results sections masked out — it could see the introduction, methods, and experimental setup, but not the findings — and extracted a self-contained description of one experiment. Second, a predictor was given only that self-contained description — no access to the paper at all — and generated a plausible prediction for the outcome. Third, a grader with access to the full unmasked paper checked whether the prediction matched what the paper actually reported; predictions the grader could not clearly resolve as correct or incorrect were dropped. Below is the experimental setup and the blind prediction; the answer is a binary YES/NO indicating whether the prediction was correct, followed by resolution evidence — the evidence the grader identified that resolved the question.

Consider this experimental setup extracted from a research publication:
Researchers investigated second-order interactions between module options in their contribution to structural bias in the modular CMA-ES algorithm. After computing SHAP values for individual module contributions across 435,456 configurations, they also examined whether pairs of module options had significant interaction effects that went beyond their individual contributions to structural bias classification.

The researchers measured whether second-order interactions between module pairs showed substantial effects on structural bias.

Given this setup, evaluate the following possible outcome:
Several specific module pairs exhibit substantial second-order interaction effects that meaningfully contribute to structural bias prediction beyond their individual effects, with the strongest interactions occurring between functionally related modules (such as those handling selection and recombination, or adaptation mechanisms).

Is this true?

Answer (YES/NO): NO